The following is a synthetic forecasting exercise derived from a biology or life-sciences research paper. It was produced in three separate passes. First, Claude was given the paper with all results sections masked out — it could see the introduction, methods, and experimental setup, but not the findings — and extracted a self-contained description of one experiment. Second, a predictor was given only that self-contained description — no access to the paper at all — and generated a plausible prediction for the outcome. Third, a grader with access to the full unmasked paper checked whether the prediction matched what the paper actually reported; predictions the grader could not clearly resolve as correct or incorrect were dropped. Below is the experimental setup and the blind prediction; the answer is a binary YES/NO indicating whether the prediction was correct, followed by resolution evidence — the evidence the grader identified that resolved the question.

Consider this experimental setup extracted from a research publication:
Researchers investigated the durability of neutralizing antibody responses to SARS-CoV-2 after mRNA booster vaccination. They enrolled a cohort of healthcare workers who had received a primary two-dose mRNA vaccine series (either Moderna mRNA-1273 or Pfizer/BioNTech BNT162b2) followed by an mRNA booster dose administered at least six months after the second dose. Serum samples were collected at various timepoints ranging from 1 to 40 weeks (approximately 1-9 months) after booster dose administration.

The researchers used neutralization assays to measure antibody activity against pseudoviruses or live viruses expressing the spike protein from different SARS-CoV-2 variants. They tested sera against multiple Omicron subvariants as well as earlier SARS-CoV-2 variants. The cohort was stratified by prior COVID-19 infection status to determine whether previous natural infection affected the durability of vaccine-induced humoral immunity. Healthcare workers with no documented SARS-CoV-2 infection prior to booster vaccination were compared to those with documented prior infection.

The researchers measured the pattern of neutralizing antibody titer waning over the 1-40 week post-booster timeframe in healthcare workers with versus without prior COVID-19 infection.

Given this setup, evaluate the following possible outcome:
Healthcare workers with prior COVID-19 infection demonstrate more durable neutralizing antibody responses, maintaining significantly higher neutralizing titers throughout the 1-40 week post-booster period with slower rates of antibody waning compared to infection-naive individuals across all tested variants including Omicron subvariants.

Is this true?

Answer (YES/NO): NO